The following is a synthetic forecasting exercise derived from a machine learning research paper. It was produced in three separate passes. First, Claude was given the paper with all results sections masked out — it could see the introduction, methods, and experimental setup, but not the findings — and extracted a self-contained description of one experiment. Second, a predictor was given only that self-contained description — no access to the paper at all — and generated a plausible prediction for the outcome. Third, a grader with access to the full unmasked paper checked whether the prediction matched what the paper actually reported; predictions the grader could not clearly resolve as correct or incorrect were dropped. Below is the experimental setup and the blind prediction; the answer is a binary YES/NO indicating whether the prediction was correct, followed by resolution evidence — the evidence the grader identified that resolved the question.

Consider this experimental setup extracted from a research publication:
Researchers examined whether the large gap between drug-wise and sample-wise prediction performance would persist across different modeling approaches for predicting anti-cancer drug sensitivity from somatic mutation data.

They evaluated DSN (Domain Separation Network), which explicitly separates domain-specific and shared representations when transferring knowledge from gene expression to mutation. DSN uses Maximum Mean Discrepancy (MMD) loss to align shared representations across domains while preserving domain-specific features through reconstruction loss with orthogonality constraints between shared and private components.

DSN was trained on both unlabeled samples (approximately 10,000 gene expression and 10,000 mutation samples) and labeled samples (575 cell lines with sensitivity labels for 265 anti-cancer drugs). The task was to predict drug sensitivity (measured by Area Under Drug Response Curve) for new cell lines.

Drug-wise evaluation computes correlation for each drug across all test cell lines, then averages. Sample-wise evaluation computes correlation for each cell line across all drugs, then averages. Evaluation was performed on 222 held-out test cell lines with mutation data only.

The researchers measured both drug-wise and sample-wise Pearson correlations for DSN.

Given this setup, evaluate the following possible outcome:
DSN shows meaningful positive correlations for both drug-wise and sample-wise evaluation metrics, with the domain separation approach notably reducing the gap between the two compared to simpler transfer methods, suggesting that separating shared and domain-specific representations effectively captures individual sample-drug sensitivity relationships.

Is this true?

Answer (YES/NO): YES